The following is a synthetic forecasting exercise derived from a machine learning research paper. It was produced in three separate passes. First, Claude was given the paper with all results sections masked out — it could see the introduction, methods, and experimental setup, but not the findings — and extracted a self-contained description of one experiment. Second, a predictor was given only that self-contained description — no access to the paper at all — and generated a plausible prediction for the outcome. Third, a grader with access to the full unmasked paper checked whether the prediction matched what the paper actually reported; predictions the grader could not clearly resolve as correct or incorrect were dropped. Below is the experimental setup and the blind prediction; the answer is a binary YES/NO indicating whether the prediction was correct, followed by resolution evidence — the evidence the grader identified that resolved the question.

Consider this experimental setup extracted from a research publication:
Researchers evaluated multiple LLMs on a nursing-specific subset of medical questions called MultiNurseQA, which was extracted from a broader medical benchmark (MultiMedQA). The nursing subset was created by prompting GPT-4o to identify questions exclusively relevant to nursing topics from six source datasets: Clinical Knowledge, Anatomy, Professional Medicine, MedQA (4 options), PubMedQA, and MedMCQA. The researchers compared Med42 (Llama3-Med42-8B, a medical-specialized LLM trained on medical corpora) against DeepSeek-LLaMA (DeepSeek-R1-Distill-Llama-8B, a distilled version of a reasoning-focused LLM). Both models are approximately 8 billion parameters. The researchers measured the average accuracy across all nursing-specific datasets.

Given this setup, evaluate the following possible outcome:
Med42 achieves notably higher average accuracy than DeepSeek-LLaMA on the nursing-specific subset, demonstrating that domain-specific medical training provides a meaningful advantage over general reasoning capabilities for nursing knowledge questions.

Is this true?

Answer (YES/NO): YES